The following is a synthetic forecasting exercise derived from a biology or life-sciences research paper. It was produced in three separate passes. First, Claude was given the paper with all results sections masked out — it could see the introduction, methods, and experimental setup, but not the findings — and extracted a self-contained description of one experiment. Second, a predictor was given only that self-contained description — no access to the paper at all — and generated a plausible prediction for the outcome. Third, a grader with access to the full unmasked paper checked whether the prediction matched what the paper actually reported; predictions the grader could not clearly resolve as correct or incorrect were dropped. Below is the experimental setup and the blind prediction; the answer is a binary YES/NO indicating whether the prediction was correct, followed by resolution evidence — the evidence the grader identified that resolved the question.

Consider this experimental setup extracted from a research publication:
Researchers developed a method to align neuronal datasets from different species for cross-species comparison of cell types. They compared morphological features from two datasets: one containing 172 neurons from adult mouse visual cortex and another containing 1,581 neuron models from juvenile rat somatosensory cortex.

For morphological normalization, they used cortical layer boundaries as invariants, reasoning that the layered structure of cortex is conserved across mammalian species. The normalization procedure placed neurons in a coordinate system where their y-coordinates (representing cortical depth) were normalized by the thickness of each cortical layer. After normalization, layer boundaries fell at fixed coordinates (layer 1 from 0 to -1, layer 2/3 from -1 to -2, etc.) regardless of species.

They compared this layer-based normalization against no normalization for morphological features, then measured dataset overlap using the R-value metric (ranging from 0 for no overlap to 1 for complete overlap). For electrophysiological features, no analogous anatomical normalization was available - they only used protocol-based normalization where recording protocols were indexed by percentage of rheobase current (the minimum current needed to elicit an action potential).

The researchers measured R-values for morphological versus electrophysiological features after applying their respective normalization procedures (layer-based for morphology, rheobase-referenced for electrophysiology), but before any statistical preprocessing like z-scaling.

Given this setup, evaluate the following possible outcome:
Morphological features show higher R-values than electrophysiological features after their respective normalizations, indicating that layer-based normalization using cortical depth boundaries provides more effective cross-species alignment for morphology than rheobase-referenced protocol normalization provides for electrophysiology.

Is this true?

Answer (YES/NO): YES